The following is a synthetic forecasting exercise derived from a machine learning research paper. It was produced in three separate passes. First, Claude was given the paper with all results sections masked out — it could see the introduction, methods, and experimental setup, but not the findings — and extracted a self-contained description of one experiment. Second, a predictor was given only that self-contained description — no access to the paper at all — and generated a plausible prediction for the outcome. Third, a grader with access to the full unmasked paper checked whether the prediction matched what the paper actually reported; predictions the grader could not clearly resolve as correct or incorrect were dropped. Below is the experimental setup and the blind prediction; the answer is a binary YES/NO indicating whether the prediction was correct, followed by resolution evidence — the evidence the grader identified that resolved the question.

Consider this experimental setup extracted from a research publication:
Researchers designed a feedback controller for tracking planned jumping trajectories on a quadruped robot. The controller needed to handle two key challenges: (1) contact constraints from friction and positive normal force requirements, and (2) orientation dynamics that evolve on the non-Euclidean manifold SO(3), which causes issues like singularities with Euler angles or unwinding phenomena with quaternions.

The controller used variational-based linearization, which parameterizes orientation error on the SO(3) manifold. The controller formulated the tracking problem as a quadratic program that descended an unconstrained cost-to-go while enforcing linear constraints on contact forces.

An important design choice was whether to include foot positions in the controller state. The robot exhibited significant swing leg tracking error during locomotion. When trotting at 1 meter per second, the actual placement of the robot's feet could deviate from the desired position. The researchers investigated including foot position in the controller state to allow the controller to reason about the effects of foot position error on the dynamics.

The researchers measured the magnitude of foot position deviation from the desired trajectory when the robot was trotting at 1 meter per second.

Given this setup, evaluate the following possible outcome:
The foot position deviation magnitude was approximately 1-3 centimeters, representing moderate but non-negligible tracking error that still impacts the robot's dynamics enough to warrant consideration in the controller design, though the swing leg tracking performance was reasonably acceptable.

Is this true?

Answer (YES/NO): NO